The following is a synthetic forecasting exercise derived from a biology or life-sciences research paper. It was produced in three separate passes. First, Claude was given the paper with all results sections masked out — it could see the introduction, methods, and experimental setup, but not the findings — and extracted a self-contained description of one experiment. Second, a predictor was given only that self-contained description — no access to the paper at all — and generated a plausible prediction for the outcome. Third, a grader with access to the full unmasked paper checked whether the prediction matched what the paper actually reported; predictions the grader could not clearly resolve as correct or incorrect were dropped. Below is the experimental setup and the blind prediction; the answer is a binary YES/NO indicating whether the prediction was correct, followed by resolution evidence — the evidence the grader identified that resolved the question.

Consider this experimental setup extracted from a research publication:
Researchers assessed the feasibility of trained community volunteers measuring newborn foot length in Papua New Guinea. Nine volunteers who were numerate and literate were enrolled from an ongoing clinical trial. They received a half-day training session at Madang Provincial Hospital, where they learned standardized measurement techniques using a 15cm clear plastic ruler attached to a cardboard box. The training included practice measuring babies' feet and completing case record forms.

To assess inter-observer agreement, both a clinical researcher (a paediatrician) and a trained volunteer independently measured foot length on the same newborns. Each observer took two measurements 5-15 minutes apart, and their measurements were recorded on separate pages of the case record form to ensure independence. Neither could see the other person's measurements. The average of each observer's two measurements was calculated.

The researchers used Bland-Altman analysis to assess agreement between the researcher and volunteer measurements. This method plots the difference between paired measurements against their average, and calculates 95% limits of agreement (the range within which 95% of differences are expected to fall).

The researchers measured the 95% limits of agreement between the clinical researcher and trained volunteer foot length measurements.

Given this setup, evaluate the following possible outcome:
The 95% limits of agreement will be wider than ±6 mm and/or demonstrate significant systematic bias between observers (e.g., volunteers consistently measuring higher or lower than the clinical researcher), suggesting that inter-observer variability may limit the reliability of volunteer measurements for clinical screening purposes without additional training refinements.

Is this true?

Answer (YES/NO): NO